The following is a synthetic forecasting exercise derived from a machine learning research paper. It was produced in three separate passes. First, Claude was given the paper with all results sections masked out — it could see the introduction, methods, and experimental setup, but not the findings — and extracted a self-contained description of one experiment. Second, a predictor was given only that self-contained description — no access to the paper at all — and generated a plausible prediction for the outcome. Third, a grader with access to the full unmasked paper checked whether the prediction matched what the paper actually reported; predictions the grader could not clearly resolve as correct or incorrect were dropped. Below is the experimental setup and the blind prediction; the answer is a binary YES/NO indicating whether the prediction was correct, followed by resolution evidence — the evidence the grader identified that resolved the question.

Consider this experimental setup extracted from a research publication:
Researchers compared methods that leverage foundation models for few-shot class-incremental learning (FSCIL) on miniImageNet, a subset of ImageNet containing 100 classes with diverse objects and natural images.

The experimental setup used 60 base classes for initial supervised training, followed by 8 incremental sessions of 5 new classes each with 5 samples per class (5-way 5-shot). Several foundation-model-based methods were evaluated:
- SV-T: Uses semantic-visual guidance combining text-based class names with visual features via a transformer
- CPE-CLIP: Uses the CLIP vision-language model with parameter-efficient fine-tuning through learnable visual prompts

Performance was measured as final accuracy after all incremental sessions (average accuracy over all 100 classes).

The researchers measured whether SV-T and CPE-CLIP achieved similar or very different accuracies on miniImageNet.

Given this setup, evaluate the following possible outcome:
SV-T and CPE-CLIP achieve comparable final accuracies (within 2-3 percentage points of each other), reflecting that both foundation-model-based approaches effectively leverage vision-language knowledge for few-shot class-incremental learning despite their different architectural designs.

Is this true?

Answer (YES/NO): YES